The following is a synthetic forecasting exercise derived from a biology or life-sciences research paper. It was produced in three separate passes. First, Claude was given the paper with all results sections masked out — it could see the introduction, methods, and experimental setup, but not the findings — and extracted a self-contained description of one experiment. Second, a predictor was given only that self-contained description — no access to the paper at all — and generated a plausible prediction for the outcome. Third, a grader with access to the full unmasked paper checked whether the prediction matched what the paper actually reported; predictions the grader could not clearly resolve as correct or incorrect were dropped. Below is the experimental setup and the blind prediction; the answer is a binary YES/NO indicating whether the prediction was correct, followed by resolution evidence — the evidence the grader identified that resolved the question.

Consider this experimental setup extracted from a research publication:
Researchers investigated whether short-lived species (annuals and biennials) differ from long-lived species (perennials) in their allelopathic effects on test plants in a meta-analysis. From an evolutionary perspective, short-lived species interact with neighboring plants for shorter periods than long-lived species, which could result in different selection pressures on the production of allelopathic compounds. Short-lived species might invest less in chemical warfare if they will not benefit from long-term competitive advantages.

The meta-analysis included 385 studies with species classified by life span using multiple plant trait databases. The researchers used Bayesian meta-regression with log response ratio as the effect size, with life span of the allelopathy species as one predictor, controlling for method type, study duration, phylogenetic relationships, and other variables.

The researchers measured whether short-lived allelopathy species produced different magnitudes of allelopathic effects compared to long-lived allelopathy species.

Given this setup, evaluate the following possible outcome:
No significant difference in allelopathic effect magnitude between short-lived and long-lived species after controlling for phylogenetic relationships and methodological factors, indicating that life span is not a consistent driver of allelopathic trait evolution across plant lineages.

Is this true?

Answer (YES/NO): YES